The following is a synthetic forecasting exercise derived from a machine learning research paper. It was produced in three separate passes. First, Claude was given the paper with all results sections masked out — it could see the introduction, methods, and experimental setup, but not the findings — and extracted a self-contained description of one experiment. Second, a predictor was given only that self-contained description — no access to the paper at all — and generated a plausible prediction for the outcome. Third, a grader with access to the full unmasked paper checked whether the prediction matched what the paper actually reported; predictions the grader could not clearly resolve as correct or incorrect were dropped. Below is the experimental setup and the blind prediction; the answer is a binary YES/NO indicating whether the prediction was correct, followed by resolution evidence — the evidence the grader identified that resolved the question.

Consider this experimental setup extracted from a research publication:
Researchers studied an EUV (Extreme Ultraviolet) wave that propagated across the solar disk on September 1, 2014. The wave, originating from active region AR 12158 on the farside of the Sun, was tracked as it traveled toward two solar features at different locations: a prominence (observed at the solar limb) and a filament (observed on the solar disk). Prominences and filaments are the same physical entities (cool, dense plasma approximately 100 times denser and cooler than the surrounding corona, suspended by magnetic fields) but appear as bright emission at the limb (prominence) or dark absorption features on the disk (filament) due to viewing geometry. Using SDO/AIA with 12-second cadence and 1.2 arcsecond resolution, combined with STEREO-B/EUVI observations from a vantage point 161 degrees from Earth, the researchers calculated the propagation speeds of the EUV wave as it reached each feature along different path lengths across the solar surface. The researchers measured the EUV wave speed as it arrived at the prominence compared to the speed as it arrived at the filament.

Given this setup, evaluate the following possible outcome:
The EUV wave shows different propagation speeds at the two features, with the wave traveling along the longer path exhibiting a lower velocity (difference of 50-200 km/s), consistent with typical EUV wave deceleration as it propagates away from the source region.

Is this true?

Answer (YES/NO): NO